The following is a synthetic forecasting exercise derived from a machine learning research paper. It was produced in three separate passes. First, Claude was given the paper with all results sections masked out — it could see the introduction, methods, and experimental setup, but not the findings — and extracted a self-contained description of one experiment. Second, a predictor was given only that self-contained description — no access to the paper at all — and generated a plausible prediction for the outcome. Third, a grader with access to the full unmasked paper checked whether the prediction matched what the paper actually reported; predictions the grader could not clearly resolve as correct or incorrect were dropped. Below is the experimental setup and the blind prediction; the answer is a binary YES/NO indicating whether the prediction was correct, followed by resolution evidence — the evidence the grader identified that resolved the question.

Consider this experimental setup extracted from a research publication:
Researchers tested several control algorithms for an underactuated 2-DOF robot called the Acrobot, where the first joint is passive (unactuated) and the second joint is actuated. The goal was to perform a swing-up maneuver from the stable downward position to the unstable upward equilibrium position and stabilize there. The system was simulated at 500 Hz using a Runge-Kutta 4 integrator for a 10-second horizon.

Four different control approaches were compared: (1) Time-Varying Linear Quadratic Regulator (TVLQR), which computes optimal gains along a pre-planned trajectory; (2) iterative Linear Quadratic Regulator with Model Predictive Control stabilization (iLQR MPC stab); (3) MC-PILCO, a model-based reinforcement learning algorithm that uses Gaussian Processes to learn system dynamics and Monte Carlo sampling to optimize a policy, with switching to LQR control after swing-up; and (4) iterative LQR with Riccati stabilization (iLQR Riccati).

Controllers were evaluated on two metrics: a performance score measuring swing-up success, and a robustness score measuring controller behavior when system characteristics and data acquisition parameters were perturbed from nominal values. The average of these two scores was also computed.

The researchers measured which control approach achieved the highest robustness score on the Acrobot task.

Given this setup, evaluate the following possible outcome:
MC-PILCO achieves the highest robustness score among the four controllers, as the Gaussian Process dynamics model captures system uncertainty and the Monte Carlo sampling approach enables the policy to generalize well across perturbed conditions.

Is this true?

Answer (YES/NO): NO